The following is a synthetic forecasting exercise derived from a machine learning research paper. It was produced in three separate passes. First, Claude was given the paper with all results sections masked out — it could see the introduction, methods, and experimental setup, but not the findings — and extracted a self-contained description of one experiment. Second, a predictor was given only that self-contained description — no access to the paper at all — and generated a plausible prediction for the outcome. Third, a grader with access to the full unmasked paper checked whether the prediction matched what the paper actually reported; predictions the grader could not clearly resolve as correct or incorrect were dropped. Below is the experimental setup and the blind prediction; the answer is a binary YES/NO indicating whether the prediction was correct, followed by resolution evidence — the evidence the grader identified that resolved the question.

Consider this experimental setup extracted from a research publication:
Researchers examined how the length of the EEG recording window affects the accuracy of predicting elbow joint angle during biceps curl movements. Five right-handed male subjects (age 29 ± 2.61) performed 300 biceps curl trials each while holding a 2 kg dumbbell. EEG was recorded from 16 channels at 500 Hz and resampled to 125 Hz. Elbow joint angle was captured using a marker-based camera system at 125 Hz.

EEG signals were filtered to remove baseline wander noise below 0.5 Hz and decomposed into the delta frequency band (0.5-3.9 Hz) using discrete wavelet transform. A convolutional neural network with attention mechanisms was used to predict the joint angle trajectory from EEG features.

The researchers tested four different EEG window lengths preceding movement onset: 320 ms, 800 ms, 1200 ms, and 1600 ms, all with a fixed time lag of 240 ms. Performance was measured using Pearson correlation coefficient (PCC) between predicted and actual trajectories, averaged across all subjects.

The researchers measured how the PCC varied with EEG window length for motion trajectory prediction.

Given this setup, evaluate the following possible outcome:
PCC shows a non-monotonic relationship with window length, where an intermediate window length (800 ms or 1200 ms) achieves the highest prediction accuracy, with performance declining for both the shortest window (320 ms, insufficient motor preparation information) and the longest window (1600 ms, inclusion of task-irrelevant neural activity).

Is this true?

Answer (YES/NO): NO